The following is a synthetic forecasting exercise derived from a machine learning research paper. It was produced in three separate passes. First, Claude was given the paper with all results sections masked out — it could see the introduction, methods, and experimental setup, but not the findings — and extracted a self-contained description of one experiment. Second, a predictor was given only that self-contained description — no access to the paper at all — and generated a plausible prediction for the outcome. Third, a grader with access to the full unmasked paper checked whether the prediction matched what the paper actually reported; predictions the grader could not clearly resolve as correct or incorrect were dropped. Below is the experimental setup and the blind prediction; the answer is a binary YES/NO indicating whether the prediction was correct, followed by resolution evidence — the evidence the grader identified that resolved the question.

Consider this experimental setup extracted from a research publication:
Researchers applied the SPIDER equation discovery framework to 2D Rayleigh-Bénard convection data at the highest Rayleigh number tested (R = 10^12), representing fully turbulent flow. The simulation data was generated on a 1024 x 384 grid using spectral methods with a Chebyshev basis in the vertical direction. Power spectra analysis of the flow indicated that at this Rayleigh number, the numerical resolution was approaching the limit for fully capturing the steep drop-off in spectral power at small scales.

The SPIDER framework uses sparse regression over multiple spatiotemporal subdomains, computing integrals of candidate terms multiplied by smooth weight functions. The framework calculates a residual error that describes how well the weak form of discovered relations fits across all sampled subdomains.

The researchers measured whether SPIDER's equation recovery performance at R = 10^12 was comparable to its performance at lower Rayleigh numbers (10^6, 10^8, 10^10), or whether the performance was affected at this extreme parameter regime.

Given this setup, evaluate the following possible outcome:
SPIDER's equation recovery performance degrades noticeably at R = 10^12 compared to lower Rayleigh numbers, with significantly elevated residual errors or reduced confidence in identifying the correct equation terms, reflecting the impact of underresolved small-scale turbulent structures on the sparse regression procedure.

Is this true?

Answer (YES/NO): YES